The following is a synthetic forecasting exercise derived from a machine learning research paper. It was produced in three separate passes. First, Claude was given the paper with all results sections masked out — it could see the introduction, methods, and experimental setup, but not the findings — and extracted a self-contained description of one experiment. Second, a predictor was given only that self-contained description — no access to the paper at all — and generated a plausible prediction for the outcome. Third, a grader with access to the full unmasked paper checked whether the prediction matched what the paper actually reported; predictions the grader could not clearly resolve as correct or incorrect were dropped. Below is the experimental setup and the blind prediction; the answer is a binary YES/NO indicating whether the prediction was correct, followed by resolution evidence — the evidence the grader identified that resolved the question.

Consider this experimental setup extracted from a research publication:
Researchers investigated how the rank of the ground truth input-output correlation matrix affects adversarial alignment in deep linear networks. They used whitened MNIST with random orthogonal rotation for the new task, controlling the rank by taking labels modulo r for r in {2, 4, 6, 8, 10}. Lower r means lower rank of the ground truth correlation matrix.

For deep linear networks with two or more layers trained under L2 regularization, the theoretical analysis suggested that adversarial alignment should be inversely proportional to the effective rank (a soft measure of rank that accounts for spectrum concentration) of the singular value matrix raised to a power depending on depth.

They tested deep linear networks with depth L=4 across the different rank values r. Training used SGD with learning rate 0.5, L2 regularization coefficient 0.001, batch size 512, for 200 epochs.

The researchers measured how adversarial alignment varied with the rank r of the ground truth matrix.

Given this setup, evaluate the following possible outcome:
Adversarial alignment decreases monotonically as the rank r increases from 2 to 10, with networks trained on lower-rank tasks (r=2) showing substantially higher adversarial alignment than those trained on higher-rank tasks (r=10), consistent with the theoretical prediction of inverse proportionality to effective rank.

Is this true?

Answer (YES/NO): YES